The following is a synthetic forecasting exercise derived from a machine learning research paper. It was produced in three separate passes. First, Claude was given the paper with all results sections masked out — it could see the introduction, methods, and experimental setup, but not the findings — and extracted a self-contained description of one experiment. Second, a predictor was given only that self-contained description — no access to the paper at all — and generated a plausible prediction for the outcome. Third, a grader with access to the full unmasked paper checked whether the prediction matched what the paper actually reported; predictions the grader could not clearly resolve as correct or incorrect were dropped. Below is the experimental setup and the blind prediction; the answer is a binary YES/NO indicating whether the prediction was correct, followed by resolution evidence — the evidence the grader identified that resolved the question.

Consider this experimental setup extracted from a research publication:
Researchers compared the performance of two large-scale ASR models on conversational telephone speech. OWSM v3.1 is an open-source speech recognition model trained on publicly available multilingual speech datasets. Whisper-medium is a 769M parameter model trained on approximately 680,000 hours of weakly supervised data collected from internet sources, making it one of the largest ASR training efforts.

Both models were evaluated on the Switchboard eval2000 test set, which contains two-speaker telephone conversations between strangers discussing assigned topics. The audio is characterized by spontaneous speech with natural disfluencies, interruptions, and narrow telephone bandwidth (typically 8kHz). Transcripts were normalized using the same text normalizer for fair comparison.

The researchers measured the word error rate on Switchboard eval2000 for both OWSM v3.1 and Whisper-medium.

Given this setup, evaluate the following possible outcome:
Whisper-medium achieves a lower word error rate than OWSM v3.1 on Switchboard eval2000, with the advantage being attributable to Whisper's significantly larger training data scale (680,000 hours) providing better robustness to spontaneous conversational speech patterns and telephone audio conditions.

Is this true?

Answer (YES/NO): NO